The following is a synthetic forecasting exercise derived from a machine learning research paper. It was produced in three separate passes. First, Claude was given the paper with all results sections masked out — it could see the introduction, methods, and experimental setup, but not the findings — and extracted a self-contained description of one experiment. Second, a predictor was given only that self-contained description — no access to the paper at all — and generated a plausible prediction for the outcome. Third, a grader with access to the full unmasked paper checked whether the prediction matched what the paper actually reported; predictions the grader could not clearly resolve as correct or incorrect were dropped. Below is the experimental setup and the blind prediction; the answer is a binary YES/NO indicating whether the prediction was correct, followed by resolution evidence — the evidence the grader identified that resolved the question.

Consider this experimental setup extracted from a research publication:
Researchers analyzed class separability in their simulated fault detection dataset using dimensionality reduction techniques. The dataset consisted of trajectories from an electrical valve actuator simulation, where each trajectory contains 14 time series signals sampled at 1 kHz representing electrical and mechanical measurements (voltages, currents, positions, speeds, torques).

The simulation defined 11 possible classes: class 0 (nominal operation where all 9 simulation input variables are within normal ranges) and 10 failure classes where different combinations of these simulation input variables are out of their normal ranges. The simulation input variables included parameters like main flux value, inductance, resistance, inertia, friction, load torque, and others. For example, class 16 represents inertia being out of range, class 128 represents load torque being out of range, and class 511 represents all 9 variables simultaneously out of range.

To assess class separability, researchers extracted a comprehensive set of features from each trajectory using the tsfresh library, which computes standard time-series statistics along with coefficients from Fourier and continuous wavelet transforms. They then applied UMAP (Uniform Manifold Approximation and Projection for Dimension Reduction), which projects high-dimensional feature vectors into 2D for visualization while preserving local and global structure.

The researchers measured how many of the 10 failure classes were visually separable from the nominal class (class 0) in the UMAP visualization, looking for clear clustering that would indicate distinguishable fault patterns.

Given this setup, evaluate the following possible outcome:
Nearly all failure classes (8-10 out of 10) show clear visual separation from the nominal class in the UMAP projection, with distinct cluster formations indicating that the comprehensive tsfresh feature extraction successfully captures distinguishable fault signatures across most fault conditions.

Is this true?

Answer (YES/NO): NO